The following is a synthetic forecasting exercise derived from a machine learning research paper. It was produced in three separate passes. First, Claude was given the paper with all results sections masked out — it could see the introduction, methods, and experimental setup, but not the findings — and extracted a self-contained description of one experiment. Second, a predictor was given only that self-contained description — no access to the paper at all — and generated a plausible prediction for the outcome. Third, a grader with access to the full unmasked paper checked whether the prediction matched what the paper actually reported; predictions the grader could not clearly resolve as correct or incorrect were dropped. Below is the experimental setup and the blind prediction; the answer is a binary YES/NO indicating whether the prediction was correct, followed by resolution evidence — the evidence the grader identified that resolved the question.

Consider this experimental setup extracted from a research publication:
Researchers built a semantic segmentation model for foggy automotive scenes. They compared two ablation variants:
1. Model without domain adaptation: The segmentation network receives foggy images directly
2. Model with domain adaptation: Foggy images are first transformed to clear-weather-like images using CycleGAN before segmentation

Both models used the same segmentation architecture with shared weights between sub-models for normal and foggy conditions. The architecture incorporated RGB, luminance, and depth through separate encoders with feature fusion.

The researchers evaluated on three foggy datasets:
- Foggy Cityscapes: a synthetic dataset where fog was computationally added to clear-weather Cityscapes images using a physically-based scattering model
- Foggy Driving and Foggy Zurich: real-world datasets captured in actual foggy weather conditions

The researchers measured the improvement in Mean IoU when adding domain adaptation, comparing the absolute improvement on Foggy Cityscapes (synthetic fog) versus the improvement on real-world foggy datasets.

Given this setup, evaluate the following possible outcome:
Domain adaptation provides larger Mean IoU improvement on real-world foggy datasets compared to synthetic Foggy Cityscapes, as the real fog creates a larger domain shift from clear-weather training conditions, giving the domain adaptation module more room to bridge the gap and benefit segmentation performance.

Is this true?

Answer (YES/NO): YES